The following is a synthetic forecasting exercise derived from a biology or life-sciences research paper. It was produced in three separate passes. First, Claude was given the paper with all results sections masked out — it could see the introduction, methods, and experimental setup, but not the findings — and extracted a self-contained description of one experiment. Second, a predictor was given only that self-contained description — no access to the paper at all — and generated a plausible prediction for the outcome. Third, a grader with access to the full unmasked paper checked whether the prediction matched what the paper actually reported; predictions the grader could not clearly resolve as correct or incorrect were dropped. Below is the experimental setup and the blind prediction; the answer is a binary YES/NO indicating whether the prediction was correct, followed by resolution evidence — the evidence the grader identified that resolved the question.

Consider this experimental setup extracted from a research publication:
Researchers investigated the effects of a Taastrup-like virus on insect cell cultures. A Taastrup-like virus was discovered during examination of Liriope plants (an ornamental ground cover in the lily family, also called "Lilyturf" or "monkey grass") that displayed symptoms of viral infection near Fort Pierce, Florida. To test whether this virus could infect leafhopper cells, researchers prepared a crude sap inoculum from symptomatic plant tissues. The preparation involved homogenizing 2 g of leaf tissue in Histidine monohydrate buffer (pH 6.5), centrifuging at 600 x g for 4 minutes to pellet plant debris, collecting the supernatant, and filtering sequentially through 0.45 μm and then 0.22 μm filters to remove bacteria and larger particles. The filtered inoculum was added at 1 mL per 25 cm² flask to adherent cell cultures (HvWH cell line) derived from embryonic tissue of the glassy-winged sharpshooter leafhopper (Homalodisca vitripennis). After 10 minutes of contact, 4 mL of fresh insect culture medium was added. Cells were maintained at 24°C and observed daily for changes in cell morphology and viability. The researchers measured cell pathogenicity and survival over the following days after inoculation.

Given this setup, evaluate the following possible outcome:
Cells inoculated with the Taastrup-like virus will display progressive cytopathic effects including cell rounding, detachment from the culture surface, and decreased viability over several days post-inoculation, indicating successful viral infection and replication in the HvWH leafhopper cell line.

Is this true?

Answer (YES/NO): NO